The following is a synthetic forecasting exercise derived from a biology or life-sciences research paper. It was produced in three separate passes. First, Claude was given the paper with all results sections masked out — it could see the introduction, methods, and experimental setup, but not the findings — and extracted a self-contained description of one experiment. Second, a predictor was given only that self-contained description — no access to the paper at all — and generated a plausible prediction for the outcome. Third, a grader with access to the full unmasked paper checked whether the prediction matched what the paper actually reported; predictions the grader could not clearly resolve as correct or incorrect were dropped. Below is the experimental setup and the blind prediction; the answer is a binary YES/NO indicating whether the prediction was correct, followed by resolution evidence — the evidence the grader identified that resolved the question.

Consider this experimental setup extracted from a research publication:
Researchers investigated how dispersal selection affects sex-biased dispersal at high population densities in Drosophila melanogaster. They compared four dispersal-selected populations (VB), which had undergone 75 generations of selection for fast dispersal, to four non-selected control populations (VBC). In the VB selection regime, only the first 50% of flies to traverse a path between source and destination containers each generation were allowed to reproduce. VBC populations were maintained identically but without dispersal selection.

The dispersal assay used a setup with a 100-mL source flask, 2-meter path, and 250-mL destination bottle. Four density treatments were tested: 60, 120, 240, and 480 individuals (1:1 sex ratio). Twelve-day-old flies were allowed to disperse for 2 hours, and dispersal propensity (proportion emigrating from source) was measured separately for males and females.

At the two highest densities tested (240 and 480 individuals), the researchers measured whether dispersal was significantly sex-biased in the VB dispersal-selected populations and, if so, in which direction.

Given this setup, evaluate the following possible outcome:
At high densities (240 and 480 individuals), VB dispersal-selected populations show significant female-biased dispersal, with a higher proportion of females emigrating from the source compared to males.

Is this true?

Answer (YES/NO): YES